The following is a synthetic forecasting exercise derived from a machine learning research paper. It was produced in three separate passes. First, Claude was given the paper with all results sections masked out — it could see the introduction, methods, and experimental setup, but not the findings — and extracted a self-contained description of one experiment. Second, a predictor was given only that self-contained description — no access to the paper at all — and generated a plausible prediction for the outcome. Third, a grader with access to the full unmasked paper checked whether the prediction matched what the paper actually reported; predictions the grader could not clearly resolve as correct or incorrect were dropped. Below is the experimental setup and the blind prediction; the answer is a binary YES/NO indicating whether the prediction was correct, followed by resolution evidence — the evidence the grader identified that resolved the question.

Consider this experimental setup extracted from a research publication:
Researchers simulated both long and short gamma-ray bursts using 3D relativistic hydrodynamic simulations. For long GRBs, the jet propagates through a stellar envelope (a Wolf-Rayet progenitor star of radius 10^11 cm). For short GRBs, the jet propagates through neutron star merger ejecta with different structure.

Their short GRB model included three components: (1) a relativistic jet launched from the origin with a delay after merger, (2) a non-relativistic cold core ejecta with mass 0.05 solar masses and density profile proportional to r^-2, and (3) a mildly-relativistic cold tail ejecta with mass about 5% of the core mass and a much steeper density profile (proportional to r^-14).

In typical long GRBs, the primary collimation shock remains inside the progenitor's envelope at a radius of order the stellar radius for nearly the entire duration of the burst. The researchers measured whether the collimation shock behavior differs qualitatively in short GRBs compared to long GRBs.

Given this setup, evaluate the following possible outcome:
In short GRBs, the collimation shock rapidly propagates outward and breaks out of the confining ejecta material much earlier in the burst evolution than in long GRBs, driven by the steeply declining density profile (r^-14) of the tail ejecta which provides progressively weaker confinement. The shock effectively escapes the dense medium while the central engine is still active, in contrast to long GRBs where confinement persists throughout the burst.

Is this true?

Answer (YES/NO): NO